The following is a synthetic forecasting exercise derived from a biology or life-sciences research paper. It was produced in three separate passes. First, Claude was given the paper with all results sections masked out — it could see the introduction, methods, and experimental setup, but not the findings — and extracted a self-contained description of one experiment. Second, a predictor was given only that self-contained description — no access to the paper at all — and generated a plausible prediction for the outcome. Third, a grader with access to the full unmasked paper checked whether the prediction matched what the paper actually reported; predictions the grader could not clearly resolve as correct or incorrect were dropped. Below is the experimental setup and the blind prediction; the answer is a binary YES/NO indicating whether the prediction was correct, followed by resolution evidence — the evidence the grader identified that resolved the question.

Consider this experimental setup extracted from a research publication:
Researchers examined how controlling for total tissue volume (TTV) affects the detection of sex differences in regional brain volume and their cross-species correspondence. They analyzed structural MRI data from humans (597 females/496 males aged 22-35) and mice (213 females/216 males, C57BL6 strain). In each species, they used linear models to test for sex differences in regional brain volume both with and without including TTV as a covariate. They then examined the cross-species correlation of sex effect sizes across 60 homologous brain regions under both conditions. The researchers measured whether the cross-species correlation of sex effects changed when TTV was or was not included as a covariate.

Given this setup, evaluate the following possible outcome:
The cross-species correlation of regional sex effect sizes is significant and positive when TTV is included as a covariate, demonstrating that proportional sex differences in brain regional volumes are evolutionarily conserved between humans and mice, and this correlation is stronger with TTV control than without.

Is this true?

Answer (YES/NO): YES